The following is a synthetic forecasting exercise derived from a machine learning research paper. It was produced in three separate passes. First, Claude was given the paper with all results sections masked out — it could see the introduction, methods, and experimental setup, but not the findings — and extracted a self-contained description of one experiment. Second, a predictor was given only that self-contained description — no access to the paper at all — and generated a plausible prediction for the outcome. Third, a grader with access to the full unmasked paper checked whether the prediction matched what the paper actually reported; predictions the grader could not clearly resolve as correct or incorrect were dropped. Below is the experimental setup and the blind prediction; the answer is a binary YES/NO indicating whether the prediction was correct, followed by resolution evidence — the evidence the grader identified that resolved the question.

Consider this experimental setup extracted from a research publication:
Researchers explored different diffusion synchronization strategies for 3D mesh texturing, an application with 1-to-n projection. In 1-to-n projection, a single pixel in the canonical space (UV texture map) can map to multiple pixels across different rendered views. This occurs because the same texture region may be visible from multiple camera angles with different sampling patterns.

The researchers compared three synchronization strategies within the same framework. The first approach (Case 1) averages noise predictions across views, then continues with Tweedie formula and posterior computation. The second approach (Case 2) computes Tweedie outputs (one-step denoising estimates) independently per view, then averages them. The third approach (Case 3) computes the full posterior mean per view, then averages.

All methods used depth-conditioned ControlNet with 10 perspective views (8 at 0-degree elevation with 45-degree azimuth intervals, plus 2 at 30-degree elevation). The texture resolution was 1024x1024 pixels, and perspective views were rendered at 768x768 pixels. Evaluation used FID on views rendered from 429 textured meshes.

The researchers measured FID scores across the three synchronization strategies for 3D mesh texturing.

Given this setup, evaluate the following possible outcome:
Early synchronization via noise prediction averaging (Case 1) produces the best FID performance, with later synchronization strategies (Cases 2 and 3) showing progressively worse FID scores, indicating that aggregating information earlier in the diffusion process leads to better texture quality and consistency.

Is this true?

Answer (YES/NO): NO